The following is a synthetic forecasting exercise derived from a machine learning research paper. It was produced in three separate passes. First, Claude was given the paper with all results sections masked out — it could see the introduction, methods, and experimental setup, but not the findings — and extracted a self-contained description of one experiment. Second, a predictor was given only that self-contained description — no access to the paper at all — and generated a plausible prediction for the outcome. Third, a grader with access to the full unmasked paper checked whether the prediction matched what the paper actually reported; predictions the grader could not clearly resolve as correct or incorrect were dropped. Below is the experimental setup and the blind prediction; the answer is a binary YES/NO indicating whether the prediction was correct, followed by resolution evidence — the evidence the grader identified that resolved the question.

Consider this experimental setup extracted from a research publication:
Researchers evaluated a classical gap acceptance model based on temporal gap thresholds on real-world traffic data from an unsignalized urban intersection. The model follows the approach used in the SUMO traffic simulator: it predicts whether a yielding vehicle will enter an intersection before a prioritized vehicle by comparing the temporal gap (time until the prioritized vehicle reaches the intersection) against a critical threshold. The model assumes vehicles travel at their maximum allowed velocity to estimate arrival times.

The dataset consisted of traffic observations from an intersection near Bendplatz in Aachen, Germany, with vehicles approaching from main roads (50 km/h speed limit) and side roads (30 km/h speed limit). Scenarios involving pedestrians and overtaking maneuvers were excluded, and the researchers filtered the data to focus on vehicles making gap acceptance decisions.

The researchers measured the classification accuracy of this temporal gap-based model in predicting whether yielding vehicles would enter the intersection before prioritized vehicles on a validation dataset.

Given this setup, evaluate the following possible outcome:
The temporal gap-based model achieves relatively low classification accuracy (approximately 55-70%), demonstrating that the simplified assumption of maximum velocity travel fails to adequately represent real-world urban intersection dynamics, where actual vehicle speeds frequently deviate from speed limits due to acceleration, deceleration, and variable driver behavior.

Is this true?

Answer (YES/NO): NO